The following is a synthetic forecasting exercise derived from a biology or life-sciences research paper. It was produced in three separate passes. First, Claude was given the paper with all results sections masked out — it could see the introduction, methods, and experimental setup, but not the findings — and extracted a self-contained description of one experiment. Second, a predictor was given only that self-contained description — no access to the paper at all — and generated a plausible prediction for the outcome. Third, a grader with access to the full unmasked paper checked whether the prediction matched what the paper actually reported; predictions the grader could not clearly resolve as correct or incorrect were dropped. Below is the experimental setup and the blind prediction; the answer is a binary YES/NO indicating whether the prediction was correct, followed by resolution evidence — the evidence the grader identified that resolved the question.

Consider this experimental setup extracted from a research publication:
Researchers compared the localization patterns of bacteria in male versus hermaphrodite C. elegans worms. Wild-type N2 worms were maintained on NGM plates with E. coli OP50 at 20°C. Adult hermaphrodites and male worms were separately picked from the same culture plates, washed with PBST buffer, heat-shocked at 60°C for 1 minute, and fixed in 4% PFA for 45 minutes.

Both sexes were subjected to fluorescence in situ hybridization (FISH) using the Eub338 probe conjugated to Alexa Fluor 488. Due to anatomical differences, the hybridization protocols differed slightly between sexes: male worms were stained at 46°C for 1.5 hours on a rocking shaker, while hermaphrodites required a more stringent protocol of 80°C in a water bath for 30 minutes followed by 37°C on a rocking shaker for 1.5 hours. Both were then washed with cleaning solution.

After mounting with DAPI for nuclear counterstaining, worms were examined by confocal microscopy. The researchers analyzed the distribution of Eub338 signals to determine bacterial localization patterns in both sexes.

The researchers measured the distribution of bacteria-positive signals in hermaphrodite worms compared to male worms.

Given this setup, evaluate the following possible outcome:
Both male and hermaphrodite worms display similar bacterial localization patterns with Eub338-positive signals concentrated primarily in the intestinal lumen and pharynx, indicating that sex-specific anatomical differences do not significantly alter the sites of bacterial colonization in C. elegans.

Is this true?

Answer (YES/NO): NO